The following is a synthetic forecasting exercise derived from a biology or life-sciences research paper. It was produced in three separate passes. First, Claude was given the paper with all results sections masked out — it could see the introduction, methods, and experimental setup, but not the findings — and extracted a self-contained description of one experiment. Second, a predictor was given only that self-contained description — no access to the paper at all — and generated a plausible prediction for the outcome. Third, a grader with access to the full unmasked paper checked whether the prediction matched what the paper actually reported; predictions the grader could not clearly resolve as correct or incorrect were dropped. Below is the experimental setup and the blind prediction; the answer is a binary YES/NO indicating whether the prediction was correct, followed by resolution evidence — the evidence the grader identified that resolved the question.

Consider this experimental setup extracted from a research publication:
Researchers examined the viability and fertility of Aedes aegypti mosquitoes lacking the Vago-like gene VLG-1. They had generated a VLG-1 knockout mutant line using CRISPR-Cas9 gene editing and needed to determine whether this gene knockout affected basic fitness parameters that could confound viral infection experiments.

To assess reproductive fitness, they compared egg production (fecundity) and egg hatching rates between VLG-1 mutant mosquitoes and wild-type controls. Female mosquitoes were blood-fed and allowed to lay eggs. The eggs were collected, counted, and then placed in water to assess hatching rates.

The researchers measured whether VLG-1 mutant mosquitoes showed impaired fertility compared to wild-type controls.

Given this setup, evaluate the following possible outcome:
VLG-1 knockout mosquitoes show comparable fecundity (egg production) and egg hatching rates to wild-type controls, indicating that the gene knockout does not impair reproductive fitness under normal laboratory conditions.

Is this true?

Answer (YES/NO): YES